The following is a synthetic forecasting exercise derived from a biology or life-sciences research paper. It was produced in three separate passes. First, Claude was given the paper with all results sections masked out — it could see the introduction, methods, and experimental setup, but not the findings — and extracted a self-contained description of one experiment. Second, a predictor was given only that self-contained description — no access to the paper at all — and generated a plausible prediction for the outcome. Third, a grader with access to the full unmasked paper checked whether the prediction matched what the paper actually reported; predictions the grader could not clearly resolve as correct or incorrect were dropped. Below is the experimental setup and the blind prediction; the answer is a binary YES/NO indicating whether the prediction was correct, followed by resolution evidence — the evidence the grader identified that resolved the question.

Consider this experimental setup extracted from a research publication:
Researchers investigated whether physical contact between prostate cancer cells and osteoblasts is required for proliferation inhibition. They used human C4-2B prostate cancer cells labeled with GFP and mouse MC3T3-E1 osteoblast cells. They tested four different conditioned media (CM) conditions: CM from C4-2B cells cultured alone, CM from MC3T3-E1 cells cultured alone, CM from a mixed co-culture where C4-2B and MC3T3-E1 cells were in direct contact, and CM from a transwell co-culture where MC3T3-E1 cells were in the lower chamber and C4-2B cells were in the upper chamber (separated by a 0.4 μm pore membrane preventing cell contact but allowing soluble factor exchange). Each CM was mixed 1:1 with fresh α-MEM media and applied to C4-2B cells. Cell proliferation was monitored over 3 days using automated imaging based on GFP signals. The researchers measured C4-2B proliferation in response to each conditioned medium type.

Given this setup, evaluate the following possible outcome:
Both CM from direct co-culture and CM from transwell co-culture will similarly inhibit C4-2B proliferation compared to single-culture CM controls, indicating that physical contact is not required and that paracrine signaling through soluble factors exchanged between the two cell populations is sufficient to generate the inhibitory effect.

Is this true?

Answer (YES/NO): NO